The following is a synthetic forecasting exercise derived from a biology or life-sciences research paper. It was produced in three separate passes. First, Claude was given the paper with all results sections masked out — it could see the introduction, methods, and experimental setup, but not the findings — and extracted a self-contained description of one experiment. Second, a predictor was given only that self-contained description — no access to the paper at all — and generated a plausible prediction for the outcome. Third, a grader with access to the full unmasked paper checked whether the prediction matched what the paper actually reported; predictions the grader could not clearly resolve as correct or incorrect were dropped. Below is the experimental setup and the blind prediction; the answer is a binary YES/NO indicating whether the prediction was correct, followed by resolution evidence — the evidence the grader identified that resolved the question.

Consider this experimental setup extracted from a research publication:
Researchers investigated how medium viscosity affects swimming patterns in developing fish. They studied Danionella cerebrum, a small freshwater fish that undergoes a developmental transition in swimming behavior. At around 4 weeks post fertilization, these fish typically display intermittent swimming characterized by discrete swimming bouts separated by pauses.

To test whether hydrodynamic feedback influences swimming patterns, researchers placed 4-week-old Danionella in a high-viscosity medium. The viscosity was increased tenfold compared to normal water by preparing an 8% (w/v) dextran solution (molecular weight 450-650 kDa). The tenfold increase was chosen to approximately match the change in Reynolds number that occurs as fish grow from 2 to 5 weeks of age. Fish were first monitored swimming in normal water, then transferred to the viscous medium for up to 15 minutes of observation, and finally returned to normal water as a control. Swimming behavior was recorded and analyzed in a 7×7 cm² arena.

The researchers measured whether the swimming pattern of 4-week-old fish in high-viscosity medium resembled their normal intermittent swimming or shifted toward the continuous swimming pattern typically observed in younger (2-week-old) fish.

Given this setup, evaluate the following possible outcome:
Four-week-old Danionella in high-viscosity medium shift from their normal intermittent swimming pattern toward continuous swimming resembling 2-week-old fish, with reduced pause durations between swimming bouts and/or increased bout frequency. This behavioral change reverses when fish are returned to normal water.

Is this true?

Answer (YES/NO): YES